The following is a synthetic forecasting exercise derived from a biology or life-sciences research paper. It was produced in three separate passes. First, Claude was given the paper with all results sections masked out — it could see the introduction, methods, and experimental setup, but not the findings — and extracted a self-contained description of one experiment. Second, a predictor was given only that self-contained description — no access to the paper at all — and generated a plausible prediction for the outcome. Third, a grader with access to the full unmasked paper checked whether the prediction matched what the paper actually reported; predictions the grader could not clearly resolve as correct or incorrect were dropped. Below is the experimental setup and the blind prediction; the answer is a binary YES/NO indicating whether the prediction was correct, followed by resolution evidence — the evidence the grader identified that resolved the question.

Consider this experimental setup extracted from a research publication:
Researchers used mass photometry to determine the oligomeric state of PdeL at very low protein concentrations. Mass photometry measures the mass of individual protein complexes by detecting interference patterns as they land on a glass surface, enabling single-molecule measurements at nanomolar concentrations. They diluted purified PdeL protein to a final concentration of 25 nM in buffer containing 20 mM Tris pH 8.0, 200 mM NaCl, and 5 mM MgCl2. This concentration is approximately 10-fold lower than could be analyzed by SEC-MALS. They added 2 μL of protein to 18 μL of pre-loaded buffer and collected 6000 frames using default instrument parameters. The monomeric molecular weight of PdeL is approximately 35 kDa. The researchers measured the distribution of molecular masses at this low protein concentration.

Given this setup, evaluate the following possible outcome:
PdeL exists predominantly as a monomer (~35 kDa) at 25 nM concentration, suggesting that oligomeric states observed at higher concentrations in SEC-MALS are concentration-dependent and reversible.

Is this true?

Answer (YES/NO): NO